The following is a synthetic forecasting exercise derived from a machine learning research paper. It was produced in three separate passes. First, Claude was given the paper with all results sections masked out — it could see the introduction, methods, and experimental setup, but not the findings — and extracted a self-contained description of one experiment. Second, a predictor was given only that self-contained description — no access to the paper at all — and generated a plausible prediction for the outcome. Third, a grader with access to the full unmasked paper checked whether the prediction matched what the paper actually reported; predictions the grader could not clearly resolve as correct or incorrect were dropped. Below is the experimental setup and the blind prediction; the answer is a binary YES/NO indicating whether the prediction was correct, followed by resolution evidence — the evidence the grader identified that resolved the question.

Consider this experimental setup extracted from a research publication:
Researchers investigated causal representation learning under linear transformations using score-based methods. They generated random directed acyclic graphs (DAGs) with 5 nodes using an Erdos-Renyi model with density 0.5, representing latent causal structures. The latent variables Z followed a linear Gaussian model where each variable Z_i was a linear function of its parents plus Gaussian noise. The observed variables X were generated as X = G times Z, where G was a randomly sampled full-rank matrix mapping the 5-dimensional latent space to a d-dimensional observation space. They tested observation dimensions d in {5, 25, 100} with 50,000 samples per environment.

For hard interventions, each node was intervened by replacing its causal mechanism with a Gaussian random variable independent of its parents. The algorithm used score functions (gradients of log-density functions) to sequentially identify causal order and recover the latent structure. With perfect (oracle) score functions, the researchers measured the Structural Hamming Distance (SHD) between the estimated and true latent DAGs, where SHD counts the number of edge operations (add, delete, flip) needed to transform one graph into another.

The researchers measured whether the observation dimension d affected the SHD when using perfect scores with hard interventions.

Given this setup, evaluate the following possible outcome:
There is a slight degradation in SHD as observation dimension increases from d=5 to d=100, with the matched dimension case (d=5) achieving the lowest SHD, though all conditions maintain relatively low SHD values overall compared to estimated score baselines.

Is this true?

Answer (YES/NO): NO